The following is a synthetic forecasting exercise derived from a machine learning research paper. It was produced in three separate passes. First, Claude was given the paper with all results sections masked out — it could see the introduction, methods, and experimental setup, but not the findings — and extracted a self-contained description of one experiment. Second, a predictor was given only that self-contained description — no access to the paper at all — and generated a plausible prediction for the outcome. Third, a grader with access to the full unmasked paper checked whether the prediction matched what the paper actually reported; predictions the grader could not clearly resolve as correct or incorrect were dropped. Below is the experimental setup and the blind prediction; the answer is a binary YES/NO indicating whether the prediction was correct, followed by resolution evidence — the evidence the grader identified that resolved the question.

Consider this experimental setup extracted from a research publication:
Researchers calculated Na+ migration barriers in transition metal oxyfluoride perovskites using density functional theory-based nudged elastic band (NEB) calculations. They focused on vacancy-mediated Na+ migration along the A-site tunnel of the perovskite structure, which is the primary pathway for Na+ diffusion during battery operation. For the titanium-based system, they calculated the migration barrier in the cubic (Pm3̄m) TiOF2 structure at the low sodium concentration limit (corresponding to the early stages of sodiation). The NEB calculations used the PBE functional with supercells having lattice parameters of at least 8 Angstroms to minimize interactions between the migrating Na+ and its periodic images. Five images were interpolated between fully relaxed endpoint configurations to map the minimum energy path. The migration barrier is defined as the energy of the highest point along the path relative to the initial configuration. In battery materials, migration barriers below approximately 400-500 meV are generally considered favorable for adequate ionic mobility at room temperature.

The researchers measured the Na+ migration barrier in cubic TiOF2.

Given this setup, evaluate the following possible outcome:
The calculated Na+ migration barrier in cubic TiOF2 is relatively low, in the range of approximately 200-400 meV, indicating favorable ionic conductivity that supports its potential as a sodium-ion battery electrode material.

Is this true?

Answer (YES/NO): NO